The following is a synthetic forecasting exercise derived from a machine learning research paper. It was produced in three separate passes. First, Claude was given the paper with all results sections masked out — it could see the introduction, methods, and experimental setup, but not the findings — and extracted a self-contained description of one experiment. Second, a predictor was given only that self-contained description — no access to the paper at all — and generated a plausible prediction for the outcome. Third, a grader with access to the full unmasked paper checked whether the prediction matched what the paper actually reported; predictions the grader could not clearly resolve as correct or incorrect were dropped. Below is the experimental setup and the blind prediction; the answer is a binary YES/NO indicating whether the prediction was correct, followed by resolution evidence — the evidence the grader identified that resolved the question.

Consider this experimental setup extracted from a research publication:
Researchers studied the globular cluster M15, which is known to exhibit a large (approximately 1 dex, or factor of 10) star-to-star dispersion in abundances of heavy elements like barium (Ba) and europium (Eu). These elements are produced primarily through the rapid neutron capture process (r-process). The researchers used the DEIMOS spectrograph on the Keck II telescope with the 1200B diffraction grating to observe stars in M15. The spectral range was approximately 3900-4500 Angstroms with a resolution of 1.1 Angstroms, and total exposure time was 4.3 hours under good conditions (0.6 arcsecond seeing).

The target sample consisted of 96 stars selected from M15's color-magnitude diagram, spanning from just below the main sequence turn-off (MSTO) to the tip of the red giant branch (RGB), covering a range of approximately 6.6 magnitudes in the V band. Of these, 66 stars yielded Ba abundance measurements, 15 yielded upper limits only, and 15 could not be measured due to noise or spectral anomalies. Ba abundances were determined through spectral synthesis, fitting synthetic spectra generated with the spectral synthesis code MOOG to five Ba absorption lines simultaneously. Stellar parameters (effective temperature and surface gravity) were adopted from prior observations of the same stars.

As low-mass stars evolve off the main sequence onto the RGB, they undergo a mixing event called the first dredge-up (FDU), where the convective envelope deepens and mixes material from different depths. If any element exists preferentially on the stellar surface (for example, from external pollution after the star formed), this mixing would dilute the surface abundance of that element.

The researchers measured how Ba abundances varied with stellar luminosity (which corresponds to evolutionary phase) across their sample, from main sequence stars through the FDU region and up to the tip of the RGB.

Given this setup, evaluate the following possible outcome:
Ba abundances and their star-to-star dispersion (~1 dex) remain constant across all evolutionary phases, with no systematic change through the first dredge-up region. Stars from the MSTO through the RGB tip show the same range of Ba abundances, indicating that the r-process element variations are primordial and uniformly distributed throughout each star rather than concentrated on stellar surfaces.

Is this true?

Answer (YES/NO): YES